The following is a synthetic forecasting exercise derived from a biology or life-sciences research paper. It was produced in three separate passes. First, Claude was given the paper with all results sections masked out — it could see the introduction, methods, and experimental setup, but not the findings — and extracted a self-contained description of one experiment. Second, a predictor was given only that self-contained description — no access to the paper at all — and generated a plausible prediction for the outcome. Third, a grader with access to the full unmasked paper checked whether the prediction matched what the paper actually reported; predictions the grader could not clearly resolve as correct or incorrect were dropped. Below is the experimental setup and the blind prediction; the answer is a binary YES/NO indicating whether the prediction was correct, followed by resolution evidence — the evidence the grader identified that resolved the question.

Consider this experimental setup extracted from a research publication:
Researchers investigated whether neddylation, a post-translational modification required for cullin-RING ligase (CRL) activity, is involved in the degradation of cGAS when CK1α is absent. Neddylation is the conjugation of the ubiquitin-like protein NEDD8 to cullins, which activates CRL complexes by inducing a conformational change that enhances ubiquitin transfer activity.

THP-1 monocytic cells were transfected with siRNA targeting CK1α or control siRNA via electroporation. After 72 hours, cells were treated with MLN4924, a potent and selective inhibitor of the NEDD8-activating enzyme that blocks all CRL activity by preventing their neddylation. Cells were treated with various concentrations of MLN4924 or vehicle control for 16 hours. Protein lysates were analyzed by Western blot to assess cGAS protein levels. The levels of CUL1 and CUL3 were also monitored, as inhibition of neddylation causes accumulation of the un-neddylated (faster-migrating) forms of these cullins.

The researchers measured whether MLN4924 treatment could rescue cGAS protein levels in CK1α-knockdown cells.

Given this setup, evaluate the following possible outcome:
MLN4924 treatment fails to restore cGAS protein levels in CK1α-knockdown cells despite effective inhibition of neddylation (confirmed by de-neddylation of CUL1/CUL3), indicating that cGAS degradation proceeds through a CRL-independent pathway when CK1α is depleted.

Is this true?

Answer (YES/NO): NO